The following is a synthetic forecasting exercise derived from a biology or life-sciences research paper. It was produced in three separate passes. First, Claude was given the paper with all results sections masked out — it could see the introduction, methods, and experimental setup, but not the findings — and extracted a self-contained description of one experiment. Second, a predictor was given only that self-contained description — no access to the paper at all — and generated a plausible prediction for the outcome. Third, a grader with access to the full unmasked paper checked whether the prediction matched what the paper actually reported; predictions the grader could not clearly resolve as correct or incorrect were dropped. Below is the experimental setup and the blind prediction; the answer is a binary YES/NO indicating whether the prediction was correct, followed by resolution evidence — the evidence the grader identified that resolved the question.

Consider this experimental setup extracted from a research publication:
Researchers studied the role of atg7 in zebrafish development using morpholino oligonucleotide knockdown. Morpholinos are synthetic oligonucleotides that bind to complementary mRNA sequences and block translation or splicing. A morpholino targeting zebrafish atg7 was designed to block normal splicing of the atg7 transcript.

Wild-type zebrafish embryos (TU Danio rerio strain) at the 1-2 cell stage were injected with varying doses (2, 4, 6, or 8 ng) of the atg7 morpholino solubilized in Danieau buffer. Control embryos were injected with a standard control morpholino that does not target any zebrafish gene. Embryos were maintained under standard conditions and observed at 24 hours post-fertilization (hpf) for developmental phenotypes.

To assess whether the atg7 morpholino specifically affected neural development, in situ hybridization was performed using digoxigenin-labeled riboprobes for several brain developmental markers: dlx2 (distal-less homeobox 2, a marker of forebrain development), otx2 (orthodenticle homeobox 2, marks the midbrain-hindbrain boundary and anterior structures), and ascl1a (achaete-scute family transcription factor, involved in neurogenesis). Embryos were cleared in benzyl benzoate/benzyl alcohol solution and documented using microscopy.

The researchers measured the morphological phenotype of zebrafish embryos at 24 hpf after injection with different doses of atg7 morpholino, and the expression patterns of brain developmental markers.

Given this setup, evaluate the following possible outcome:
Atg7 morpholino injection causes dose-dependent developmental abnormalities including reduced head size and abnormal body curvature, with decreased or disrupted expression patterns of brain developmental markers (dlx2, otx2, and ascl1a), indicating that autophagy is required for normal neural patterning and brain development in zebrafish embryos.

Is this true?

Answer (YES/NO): NO